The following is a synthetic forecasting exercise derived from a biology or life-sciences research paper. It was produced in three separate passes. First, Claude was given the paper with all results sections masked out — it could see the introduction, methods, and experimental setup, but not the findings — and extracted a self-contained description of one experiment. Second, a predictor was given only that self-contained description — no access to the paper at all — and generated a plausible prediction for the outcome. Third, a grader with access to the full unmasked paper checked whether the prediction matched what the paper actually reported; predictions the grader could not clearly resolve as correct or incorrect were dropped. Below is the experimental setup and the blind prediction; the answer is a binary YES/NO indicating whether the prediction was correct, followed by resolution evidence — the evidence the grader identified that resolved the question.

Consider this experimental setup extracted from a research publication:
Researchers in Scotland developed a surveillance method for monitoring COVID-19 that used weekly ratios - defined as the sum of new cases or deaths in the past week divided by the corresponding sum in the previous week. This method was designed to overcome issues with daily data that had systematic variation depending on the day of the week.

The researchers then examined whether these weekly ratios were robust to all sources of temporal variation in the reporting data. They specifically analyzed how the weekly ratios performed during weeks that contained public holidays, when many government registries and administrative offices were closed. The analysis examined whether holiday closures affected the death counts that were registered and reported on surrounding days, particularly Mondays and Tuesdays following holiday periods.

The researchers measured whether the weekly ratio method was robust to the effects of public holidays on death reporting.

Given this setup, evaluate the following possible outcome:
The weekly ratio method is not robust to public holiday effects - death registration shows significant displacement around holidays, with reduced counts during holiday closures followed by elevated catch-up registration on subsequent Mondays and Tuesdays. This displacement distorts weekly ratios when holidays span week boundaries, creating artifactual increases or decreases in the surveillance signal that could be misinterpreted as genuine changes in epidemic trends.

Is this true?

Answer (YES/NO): YES